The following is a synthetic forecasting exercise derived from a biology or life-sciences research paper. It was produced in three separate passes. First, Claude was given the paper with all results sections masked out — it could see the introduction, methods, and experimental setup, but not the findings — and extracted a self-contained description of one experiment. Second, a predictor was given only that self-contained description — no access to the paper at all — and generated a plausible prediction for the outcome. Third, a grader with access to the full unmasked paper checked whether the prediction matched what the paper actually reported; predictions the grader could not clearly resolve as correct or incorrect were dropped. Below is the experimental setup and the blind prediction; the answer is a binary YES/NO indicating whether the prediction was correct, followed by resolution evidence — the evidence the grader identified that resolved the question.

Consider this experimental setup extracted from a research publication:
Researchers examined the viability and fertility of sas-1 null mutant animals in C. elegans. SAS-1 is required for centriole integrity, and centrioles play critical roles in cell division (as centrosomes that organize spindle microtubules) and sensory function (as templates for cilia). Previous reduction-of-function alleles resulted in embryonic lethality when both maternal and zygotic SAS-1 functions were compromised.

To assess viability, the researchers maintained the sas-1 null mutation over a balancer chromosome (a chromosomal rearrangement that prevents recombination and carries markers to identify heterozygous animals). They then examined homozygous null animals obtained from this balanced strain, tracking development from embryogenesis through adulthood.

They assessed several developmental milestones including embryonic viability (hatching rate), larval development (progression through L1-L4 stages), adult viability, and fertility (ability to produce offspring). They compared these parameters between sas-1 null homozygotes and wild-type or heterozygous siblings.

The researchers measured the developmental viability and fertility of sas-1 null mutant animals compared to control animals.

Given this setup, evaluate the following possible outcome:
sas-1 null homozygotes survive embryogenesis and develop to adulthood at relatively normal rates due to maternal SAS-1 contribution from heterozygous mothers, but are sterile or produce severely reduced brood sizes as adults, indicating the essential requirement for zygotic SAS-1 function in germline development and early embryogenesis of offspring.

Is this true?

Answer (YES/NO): YES